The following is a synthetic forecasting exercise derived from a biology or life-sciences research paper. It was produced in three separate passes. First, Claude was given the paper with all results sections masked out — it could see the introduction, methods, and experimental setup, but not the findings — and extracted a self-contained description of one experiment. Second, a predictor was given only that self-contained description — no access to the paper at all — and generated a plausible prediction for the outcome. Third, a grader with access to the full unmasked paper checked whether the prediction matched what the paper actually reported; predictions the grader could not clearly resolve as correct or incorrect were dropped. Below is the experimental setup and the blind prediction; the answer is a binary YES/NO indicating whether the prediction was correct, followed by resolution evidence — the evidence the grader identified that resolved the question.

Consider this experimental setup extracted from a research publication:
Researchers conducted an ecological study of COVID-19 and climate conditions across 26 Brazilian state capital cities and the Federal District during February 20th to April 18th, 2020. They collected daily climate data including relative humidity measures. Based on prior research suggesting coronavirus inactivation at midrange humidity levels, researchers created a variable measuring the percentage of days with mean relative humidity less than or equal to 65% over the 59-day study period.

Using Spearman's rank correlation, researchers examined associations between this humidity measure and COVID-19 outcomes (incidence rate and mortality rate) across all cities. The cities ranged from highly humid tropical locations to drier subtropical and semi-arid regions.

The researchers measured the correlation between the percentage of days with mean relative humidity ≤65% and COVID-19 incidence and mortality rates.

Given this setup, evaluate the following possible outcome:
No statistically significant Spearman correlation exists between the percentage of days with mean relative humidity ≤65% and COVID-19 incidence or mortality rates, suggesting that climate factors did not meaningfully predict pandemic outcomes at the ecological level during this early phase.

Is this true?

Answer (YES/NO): NO